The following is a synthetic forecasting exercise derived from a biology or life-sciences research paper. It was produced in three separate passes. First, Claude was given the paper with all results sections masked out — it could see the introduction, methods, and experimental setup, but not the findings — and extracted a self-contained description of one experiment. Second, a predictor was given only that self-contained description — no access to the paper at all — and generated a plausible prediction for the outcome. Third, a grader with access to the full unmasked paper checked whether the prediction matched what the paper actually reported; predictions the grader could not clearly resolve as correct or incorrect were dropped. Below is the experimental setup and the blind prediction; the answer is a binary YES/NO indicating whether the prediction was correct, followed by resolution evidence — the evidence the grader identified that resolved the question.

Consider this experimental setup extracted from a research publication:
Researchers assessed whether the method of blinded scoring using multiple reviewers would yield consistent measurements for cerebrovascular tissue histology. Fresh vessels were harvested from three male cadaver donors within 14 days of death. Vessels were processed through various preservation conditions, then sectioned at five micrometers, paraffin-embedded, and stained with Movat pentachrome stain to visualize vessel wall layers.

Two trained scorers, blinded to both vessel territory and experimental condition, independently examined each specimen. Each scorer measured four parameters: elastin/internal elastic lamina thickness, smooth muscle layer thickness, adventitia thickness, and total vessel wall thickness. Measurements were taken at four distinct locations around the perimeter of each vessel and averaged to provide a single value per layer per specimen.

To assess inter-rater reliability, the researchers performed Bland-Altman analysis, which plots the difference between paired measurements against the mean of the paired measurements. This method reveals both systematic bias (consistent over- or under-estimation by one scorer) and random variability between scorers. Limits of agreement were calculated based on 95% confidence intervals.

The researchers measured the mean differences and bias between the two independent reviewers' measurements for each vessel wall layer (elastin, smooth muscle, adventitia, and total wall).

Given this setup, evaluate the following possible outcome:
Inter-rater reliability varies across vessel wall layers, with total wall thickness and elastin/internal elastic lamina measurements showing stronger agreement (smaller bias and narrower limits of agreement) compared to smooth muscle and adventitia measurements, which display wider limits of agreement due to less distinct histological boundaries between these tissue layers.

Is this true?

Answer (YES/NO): NO